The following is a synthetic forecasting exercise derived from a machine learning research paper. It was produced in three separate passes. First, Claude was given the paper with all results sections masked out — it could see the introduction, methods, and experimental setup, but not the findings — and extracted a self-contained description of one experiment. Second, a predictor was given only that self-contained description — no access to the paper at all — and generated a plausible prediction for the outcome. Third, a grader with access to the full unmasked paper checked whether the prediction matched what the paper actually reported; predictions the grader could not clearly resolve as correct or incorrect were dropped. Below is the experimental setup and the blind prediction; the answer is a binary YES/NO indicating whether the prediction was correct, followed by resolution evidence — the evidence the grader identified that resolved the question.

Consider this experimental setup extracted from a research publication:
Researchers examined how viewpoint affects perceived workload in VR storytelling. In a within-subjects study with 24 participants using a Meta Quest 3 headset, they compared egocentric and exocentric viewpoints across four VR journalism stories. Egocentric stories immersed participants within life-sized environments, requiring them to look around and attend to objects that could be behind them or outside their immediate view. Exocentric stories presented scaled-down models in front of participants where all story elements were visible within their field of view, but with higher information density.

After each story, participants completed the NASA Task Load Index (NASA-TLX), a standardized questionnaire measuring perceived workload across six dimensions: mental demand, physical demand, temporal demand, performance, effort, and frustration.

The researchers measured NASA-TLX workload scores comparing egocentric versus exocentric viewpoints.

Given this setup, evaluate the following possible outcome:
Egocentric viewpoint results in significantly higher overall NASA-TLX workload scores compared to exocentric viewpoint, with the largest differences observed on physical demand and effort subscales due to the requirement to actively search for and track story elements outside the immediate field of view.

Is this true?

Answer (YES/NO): NO